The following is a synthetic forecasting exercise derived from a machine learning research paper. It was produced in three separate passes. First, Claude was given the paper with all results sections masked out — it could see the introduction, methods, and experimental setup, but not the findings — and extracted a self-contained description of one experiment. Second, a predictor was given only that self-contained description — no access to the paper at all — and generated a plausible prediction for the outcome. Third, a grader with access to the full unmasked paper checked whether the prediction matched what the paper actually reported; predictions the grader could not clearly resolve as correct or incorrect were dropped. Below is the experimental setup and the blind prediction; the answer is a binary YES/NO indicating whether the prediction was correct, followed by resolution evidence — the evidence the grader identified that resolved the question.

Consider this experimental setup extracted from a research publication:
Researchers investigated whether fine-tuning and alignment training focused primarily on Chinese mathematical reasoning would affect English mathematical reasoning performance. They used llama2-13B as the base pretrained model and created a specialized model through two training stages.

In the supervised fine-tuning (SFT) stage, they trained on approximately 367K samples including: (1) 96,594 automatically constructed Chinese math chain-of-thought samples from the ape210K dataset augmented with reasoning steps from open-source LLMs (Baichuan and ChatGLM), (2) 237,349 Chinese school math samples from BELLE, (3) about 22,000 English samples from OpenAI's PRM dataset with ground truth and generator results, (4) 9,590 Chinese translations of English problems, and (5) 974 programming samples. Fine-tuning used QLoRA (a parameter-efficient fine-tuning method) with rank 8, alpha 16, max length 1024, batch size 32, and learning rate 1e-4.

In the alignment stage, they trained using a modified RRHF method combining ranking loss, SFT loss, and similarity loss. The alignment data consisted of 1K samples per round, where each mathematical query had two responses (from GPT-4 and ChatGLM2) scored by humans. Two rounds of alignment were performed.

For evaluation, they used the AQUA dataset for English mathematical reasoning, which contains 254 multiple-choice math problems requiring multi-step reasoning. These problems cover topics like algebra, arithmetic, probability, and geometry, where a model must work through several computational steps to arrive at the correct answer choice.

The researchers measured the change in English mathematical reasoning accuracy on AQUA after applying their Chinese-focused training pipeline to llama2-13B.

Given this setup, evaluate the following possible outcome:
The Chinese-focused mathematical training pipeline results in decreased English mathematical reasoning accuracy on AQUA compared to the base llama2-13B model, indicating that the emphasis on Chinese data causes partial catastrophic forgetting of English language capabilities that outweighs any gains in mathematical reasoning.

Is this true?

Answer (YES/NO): NO